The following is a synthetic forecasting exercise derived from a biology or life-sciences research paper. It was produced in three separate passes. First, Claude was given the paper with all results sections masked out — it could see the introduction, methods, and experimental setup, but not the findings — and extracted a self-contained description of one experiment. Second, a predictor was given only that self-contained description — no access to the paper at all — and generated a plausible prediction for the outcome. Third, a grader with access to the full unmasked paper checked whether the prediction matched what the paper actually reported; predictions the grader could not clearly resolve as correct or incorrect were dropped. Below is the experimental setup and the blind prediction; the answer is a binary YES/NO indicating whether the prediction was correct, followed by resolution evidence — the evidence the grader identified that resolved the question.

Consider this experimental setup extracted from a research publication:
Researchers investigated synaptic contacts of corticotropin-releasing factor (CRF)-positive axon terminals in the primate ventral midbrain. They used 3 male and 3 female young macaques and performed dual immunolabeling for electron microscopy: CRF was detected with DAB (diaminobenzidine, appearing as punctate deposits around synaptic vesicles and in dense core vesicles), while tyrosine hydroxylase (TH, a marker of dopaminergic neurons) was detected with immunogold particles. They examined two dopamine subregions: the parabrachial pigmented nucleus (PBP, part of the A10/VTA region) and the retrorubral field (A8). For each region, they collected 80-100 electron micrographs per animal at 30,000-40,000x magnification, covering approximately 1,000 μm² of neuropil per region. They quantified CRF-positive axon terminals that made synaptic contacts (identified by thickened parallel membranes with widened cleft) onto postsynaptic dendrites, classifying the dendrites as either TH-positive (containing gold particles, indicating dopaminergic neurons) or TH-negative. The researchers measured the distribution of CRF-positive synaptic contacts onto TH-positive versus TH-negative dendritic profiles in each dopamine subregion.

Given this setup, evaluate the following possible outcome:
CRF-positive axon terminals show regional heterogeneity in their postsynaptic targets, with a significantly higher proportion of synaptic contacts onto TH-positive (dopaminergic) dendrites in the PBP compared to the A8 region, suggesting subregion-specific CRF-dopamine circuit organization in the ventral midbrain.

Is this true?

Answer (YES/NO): NO